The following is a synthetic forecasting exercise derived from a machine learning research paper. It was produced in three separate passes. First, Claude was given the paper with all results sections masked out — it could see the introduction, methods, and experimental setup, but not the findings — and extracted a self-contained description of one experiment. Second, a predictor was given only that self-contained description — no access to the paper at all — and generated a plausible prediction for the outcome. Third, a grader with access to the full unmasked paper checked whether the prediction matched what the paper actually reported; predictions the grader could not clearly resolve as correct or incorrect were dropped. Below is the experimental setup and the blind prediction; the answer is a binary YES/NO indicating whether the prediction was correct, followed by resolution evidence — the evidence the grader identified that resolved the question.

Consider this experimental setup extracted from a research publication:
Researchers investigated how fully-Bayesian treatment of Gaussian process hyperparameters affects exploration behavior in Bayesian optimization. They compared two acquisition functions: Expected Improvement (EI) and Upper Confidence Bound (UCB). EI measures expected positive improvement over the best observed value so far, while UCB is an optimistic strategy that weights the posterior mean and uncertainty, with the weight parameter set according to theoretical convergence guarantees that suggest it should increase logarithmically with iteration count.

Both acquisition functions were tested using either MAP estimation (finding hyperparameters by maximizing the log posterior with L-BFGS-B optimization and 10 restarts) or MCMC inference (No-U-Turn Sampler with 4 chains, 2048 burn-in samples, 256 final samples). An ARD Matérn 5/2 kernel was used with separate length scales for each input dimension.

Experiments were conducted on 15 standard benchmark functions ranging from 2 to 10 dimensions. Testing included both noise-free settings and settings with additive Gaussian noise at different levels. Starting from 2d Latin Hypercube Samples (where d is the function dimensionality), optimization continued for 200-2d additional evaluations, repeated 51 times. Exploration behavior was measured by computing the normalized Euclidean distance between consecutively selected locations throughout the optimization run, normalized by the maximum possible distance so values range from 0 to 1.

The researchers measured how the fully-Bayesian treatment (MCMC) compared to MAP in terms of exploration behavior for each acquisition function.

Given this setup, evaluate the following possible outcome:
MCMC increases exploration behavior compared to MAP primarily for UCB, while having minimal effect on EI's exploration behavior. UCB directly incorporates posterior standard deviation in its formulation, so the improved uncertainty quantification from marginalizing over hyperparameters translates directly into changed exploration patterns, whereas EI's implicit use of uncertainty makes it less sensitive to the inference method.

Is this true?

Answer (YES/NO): NO